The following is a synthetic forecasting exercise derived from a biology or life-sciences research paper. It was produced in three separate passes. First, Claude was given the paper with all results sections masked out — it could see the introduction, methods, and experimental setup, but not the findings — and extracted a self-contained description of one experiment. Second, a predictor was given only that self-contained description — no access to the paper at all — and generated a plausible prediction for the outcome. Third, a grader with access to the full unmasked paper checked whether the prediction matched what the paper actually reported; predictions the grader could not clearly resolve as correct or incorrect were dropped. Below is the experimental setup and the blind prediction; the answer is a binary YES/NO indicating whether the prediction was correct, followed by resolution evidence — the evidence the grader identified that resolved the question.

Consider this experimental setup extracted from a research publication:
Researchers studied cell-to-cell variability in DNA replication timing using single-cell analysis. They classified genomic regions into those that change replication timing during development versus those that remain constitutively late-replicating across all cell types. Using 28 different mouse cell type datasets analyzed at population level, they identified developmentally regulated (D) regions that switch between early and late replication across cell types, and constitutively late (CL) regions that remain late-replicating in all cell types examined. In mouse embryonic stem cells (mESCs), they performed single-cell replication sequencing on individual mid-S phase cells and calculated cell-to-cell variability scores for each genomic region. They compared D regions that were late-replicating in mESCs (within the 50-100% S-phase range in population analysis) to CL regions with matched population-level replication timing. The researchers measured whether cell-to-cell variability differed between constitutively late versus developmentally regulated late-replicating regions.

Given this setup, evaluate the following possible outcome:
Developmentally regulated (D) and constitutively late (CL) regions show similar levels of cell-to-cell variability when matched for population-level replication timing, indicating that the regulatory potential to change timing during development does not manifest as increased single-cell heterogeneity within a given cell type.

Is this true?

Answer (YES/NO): NO